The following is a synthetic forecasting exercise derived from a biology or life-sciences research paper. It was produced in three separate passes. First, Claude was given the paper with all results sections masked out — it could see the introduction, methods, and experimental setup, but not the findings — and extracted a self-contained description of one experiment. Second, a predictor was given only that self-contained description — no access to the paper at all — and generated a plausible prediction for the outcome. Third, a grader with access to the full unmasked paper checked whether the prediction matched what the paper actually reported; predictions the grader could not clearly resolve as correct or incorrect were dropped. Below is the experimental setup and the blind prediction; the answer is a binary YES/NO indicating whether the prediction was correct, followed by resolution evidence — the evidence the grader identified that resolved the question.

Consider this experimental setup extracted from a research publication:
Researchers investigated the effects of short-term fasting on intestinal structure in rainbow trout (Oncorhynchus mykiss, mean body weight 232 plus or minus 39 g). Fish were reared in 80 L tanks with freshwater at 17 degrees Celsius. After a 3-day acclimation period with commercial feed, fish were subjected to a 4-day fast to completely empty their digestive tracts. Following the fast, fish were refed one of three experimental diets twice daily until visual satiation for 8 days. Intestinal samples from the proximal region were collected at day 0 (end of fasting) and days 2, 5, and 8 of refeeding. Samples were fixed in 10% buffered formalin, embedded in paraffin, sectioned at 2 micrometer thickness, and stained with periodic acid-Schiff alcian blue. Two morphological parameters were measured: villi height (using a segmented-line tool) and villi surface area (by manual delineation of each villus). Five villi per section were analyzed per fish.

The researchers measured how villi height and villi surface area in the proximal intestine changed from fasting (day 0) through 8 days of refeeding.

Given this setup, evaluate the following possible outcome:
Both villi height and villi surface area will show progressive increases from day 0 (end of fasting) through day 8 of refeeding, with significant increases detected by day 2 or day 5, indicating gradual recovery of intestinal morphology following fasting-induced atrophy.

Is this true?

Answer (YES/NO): NO